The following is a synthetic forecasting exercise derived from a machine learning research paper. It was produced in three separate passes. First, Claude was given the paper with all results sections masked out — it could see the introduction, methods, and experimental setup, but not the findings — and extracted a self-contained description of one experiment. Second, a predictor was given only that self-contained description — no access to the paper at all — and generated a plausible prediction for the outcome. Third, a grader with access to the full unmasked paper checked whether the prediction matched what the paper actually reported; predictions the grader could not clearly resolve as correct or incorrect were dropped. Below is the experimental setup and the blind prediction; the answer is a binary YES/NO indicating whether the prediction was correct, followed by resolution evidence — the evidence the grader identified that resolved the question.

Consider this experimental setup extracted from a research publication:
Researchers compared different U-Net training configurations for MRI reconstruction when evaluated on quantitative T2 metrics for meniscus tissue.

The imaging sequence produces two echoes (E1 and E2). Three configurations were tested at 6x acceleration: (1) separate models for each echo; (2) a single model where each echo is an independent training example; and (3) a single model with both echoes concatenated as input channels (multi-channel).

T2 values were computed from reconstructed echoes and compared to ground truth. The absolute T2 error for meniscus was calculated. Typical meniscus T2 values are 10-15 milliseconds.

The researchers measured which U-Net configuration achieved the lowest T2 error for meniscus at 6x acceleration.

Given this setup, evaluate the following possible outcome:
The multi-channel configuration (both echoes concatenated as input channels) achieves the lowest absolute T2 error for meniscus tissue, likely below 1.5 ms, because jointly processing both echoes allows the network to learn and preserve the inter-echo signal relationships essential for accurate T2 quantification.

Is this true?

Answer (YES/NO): NO